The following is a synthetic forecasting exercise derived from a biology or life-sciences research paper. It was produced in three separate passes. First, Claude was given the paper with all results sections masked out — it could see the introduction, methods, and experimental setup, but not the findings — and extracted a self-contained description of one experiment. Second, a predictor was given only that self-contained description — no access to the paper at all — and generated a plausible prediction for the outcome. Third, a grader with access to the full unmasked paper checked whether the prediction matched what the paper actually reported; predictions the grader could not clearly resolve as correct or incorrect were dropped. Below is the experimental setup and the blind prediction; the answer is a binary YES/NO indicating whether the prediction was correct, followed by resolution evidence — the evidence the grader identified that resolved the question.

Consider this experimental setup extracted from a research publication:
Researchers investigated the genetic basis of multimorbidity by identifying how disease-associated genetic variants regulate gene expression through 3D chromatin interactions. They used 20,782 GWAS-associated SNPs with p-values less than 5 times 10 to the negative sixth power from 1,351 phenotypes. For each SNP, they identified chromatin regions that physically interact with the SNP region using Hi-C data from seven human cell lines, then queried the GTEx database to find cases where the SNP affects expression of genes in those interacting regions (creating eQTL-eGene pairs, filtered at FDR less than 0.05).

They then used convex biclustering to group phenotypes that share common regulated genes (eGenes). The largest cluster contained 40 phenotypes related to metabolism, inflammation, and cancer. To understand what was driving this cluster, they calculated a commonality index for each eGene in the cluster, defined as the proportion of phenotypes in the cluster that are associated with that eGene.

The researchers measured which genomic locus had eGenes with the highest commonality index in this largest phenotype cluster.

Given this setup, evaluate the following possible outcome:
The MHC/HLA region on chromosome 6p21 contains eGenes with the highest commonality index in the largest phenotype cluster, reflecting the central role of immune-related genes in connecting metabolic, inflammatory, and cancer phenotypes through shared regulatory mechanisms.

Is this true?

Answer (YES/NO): NO